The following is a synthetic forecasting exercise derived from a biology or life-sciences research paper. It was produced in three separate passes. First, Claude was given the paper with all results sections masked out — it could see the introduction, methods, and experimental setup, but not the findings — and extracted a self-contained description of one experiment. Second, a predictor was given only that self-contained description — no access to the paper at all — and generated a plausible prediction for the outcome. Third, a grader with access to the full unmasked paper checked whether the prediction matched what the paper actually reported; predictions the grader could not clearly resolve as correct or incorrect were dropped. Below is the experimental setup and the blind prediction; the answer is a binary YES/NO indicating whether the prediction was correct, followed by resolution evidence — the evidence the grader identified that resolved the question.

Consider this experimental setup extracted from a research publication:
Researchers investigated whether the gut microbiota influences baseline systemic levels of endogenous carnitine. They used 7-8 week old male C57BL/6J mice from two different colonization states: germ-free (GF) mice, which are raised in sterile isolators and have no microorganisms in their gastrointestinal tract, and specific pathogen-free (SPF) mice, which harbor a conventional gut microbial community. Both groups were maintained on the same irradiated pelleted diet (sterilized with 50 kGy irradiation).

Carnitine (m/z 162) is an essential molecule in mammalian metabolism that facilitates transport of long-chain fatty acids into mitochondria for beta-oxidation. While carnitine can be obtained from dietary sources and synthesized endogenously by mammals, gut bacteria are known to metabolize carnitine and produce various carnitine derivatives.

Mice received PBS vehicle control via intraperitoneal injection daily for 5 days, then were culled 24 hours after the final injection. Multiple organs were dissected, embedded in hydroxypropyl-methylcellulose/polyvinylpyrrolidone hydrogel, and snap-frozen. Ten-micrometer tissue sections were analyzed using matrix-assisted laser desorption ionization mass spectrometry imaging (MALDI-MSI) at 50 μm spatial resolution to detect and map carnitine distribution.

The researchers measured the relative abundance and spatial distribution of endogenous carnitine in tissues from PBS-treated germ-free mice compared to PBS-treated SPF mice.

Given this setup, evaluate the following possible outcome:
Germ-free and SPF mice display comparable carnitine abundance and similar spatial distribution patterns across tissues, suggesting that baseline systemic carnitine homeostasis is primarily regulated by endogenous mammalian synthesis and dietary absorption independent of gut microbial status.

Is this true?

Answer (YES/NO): NO